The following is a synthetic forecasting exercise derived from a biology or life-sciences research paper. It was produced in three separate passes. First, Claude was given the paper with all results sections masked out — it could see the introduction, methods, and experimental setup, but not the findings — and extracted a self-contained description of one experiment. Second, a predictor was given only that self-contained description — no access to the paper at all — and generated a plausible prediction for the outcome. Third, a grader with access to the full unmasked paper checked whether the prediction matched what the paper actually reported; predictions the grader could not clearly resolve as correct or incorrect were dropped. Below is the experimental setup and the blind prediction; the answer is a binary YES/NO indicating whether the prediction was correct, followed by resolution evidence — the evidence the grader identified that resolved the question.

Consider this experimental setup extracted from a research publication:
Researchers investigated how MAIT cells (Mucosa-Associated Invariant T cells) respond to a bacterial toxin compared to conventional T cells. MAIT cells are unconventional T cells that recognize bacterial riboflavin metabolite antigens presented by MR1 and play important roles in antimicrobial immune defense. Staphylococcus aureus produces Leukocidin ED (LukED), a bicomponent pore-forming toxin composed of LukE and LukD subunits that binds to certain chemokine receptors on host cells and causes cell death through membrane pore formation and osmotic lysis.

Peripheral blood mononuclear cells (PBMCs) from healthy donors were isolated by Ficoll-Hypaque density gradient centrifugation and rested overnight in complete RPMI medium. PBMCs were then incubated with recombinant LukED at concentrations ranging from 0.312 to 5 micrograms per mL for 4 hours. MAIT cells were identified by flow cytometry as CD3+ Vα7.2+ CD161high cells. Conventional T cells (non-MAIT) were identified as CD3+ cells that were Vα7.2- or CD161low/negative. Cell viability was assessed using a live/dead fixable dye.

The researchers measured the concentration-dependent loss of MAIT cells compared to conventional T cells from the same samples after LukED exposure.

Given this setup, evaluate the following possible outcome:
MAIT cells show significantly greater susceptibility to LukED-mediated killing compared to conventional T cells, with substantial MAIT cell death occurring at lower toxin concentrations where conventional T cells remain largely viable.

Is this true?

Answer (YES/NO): YES